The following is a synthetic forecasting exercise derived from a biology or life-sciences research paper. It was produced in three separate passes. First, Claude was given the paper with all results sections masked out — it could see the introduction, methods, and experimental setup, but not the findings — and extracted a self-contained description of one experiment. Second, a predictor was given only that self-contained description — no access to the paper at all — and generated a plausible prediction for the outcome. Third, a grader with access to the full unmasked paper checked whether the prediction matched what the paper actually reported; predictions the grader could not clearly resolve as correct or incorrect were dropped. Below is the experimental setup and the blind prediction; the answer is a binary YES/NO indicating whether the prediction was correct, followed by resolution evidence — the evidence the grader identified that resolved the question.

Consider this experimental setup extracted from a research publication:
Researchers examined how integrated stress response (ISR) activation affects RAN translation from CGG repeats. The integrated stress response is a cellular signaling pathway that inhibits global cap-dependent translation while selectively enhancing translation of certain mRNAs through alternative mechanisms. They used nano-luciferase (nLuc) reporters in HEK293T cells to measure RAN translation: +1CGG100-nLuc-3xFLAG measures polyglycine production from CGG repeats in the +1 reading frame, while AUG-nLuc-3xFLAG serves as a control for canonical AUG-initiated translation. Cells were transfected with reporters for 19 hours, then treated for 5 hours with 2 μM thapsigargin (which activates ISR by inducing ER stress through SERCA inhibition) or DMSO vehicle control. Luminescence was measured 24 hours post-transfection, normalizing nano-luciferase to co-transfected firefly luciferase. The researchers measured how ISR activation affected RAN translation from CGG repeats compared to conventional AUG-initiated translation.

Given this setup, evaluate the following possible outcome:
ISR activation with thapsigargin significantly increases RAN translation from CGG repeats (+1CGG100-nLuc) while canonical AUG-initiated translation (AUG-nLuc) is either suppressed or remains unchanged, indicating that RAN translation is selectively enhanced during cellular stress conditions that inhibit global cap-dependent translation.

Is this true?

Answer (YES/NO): YES